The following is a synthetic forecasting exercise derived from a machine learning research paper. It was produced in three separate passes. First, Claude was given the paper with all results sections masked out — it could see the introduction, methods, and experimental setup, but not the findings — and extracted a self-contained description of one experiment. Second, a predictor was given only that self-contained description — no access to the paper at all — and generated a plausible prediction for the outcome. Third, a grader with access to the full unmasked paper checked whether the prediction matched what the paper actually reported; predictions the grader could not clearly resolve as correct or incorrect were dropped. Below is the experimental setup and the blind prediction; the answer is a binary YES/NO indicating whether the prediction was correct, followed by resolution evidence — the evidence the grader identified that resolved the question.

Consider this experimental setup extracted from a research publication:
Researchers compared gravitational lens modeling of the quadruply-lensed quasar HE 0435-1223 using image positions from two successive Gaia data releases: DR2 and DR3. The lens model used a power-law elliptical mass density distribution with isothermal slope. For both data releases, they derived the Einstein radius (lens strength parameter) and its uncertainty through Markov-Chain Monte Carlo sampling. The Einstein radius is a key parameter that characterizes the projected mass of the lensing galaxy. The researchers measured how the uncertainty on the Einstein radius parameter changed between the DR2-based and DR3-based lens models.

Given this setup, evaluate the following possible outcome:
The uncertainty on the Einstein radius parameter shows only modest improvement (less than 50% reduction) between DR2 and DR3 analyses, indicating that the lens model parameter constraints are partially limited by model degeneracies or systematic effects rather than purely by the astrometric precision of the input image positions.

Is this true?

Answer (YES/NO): NO